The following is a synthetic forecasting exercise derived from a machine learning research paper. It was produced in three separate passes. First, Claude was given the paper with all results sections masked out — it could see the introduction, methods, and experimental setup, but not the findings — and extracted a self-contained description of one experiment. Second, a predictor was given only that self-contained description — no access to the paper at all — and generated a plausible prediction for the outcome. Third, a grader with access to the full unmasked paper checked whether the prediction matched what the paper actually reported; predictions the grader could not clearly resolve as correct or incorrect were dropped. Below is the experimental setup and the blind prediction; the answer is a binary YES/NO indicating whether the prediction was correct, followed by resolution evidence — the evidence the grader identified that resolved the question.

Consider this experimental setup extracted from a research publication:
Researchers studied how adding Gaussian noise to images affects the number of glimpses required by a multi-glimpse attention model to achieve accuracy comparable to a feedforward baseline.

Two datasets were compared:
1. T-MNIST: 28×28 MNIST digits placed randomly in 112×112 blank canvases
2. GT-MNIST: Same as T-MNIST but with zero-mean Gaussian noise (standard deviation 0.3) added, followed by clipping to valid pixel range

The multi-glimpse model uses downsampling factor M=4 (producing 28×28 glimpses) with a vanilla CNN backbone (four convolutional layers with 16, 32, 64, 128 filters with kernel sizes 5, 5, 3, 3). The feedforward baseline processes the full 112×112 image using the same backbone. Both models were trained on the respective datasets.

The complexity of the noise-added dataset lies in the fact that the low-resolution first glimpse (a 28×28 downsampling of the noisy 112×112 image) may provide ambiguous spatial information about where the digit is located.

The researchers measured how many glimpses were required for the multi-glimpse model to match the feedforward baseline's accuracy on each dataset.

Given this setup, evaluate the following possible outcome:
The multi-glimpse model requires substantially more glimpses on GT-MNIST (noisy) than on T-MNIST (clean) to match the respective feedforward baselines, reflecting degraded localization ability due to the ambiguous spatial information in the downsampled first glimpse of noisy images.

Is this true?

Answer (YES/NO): YES